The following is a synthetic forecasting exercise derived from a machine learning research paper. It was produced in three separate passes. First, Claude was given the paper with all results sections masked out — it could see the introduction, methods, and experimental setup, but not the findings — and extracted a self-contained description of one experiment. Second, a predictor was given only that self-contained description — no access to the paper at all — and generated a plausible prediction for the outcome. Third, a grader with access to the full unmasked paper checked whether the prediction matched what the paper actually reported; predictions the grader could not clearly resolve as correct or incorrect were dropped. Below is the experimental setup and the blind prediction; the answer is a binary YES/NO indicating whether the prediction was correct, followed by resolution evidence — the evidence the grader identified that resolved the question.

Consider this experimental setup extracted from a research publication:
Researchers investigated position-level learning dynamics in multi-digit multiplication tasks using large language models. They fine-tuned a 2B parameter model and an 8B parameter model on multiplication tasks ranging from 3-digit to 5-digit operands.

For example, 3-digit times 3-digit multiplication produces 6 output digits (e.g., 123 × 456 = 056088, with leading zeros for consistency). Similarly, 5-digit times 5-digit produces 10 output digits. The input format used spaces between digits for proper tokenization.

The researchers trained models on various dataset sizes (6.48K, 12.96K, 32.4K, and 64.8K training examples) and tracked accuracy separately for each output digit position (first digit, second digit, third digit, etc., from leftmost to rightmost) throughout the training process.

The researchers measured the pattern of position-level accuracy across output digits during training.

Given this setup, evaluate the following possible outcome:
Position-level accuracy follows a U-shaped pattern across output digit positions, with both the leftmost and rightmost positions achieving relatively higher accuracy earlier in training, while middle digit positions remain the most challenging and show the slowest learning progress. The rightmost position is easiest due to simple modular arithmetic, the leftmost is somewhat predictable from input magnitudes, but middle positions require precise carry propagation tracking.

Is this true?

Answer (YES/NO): YES